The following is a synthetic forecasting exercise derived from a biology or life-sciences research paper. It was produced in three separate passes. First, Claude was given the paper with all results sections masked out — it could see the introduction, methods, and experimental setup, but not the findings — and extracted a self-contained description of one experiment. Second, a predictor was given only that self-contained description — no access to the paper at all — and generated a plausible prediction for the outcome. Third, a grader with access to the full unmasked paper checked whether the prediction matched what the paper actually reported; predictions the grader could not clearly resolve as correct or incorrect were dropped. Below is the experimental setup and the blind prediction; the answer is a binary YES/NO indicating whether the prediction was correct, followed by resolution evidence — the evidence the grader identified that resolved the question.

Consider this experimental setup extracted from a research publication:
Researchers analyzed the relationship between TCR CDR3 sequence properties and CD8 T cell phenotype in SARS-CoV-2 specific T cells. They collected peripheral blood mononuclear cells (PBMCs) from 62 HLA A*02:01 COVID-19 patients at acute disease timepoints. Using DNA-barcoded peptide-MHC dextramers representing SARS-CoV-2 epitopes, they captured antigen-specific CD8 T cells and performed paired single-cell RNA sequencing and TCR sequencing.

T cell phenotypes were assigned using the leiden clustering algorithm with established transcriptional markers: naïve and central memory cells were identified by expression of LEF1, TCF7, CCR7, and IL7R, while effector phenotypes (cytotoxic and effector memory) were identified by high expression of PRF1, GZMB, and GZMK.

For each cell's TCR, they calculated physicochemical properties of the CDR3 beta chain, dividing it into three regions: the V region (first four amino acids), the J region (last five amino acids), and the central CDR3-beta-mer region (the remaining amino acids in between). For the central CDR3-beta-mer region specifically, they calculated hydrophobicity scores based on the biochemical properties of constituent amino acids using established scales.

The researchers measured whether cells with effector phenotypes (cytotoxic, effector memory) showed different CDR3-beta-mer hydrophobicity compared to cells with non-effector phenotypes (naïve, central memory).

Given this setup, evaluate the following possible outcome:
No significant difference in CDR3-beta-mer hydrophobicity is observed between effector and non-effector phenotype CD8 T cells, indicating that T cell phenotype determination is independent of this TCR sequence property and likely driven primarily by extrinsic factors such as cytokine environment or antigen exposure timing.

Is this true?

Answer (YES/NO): NO